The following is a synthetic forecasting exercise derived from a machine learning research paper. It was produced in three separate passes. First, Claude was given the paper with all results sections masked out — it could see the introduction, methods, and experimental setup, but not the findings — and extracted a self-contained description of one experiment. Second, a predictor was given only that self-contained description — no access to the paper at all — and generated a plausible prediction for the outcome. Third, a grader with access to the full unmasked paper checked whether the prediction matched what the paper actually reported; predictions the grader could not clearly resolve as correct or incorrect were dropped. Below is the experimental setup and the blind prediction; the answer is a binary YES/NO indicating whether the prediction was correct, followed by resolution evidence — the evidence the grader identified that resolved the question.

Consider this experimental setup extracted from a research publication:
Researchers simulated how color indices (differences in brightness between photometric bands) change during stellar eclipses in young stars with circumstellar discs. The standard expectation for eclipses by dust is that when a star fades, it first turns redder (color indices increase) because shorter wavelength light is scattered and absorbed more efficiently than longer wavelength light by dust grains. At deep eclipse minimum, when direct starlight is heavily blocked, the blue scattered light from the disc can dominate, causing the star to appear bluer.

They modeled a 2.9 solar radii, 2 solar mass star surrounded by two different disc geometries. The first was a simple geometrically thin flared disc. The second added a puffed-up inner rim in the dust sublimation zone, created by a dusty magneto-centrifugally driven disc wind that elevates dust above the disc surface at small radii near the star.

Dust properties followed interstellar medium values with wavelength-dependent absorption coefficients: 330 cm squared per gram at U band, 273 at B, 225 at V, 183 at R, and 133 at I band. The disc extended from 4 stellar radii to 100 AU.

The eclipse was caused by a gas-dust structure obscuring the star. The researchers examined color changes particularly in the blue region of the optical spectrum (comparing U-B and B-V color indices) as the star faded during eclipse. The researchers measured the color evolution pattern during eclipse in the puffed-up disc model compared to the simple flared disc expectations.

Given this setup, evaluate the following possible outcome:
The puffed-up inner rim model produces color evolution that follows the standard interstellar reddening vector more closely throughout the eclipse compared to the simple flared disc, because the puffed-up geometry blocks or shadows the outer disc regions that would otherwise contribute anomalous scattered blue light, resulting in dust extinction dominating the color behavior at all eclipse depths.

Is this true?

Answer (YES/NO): NO